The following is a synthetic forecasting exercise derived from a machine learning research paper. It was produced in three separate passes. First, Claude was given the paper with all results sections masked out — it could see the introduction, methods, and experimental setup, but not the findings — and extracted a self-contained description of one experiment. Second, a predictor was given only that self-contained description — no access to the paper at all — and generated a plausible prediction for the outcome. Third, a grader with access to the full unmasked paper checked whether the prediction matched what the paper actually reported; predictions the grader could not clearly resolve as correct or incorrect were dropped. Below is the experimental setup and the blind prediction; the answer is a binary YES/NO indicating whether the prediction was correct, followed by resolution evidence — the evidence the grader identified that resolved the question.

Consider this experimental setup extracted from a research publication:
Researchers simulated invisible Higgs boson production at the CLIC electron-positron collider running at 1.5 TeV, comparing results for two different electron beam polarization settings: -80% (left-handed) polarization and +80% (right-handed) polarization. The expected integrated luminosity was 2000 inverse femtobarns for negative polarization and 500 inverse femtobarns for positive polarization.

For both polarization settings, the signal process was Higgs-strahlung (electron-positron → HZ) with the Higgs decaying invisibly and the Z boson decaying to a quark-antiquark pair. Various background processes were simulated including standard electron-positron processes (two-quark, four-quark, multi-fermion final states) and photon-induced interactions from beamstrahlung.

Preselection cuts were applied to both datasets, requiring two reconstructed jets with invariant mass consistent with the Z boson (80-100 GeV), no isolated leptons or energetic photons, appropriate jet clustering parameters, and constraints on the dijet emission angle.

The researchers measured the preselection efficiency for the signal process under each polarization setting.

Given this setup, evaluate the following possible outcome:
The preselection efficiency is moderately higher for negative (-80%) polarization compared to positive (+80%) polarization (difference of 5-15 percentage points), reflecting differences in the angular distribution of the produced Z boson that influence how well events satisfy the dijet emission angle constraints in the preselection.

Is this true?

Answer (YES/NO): NO